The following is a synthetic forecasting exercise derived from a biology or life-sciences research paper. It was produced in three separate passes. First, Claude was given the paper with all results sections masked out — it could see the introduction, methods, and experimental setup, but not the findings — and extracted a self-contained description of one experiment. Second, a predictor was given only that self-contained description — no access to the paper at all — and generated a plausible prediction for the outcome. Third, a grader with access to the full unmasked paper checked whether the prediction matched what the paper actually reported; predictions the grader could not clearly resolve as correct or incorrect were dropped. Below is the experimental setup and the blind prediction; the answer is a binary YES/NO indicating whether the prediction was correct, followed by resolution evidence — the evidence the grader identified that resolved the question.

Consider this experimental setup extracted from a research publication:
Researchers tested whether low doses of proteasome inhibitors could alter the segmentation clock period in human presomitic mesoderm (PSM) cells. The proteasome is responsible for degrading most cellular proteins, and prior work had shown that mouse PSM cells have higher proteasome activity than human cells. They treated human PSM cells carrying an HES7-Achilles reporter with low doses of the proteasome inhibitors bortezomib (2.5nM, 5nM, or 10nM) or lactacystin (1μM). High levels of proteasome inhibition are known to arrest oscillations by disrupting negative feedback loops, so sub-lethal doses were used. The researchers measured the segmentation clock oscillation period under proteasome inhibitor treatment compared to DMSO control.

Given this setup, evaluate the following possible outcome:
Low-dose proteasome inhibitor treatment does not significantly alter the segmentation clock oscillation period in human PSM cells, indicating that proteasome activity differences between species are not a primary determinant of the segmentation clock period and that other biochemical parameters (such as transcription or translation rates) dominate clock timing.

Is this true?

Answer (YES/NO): YES